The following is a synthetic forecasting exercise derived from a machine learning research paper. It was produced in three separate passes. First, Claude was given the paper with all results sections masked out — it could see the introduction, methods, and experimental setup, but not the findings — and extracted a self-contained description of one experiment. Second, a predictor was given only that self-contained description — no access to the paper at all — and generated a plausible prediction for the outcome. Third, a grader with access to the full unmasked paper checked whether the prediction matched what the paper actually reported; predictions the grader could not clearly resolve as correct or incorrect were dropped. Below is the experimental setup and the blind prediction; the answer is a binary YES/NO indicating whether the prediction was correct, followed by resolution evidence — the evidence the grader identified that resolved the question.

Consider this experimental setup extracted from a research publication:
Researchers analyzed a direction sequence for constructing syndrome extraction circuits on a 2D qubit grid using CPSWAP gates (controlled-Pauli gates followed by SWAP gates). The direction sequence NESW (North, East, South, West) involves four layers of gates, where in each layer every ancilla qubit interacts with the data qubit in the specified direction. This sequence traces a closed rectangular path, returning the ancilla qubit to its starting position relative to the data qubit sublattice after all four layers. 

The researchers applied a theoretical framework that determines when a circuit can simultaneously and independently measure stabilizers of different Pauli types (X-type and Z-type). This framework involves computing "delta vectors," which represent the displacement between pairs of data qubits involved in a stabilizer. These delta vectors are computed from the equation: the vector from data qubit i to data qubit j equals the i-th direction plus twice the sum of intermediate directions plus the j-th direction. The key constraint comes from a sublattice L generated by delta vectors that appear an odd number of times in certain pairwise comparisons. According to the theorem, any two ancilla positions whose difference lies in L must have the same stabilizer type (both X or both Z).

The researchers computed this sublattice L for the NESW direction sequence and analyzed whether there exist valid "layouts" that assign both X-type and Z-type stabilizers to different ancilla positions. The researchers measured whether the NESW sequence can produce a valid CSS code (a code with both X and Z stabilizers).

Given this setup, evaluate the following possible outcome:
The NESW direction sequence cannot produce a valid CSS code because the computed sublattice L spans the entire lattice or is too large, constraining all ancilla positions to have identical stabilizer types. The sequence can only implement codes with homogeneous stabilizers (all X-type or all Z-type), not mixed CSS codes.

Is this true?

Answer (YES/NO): YES